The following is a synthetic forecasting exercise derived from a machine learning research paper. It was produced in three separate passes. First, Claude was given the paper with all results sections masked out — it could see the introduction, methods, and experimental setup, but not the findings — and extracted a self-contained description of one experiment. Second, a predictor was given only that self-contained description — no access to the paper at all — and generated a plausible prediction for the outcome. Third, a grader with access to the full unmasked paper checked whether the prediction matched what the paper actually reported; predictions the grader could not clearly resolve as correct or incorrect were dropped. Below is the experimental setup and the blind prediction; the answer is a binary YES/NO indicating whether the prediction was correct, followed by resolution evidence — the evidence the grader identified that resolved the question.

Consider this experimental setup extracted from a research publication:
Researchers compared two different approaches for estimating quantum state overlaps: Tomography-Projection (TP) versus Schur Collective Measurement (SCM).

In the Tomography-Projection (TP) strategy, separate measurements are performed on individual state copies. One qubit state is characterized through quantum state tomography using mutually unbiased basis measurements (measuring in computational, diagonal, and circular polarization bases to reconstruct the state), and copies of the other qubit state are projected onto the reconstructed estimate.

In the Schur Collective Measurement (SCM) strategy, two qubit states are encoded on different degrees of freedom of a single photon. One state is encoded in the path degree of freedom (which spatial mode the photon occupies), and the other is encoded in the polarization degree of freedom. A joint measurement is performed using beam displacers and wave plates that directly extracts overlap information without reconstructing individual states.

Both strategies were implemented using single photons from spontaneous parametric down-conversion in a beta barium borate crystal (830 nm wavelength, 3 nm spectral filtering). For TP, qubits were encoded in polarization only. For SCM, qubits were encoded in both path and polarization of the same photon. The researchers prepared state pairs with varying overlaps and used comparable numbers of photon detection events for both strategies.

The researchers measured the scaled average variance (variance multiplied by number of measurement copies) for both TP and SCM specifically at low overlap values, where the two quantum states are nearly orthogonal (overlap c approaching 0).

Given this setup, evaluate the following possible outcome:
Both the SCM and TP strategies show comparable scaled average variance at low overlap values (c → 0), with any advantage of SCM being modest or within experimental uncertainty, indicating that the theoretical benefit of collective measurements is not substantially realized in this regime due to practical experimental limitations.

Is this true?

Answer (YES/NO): NO